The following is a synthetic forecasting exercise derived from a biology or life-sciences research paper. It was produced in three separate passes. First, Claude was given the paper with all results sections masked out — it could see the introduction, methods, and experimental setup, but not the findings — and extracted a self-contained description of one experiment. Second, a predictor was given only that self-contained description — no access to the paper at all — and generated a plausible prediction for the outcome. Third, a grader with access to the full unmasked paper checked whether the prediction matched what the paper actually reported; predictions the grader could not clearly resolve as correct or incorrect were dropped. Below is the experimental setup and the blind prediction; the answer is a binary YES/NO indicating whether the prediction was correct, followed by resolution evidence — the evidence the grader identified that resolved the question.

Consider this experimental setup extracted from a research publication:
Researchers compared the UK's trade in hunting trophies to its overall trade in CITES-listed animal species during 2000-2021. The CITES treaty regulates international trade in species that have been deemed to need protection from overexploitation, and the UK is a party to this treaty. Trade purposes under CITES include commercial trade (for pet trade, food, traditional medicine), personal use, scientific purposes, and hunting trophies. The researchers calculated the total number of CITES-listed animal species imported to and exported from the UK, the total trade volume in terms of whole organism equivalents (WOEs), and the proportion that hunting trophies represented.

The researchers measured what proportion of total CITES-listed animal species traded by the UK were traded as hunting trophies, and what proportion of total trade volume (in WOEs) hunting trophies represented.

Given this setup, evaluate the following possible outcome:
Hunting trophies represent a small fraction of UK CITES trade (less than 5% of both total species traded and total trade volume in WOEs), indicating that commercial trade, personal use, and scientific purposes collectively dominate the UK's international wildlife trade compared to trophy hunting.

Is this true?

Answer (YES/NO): YES